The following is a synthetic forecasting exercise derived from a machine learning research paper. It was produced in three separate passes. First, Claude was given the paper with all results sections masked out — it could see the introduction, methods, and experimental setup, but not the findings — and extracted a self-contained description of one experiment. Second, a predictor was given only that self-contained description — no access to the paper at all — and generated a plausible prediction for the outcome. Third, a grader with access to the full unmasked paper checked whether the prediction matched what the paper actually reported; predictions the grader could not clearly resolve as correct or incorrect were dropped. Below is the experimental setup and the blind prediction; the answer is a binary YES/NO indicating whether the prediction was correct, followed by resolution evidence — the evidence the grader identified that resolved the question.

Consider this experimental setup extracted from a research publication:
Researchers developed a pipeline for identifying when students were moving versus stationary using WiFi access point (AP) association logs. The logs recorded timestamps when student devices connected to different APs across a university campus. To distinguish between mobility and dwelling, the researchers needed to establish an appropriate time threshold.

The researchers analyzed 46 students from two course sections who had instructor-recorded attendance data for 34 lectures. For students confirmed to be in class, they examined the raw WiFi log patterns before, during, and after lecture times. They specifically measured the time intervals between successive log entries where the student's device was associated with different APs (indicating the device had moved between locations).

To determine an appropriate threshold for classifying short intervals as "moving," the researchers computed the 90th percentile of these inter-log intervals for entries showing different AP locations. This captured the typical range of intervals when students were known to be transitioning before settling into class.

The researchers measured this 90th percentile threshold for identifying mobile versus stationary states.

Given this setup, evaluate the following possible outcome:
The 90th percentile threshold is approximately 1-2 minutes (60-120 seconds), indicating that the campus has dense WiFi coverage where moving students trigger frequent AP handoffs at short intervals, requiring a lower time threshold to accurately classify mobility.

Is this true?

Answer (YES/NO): NO